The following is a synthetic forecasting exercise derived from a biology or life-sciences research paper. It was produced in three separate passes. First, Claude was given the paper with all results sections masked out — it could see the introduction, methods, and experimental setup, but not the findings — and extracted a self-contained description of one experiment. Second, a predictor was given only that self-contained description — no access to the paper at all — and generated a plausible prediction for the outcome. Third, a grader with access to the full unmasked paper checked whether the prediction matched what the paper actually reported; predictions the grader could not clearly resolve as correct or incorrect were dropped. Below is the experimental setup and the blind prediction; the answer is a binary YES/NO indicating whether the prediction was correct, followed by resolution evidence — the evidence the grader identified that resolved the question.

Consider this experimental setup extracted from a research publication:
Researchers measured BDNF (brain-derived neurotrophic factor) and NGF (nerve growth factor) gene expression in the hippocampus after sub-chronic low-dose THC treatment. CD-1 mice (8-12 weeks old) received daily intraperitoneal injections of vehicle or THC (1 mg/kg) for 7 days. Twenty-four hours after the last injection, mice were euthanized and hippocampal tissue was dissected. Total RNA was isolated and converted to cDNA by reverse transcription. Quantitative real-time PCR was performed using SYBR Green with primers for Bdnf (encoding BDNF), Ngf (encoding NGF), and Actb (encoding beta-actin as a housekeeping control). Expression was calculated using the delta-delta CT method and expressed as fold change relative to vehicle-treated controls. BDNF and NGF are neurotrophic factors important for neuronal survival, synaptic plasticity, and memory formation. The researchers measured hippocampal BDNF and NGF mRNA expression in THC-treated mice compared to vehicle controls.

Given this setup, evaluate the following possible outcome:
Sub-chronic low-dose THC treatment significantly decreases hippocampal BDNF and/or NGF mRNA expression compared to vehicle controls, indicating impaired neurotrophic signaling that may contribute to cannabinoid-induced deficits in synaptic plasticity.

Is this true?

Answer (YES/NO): NO